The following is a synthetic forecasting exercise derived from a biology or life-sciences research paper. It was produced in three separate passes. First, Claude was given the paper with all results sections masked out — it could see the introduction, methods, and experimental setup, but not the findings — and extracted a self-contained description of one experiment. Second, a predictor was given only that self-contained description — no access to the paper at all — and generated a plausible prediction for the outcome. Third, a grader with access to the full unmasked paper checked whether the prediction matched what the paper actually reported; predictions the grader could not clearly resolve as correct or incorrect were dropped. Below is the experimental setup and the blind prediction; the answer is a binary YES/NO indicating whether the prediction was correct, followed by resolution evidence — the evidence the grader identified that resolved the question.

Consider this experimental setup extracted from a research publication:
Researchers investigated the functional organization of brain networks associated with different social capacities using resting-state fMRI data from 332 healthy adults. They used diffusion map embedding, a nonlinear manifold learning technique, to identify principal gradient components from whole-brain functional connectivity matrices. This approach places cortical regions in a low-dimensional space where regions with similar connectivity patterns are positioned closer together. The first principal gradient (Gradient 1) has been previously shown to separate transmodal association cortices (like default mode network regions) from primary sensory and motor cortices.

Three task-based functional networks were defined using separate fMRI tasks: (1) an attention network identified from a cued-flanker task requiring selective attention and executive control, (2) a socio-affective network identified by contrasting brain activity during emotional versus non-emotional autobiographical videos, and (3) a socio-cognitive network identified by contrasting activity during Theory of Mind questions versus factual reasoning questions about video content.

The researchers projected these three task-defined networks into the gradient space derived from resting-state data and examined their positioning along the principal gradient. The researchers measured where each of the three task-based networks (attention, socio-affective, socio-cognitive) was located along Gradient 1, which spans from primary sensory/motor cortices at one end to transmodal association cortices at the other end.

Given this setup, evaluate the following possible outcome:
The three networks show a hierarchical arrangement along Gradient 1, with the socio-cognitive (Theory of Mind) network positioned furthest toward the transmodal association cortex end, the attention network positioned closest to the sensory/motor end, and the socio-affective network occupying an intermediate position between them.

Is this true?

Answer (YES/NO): YES